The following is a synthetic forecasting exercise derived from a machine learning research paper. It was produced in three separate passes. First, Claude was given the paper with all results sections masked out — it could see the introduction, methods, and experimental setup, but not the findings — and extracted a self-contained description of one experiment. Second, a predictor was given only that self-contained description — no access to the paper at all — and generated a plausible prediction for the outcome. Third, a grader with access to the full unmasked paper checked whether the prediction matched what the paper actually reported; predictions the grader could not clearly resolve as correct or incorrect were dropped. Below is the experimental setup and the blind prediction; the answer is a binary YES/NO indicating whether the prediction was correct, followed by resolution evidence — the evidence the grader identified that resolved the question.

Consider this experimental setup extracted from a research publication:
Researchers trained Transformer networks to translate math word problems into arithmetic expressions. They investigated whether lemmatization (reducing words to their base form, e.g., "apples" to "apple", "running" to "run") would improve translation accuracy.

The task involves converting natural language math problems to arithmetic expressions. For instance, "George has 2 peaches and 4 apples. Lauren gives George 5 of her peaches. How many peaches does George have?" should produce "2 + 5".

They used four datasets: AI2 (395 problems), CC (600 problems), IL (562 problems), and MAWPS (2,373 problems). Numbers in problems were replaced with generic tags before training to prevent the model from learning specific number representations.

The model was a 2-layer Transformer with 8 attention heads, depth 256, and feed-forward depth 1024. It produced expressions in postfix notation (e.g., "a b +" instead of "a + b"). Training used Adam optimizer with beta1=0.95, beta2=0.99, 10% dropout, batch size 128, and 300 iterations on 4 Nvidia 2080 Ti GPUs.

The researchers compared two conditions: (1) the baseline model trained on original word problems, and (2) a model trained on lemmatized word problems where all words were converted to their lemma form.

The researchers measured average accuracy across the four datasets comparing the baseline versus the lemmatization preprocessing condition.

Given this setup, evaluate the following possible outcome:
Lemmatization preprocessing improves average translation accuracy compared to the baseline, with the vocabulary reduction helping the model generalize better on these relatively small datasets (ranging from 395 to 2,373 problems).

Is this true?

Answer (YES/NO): NO